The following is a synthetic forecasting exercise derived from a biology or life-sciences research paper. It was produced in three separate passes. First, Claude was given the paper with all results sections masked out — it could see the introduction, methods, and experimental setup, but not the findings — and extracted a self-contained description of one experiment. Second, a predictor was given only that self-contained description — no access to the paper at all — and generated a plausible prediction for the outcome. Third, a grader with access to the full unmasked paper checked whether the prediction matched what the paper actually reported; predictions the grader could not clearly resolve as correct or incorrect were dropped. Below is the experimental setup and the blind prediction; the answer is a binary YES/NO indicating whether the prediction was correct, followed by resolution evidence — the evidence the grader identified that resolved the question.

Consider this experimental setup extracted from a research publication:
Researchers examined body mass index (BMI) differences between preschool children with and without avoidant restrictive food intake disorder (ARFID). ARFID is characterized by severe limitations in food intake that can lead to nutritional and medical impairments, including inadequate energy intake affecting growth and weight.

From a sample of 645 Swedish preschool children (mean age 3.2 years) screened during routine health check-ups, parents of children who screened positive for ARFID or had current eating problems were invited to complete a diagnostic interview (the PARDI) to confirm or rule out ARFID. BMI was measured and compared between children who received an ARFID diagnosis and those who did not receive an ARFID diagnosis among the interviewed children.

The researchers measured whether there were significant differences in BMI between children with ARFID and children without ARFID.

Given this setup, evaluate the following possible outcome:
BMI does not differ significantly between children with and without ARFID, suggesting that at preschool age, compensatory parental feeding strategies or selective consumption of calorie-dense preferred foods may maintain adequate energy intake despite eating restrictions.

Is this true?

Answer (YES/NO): YES